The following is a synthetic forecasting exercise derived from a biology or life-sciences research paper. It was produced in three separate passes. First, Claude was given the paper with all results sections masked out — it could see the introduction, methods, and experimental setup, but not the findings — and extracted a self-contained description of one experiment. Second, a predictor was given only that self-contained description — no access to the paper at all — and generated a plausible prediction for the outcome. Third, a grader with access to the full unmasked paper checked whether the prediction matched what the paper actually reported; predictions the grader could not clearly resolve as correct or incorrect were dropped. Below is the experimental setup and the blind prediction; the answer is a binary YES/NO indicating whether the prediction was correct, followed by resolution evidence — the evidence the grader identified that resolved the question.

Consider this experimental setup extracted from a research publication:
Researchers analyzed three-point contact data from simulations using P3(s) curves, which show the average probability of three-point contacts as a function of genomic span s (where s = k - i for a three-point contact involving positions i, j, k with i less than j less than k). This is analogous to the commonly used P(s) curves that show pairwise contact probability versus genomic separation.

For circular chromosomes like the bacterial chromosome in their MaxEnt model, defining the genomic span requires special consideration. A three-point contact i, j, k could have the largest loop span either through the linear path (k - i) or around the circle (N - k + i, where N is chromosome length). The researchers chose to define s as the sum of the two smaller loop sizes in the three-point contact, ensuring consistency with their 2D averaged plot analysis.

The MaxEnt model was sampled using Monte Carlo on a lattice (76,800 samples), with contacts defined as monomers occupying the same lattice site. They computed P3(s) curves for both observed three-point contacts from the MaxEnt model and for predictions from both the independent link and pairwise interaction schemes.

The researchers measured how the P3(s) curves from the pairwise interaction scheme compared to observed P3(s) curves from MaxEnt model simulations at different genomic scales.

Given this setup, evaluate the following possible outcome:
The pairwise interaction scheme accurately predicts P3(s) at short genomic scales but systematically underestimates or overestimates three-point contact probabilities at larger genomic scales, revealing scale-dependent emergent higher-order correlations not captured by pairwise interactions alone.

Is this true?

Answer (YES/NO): NO